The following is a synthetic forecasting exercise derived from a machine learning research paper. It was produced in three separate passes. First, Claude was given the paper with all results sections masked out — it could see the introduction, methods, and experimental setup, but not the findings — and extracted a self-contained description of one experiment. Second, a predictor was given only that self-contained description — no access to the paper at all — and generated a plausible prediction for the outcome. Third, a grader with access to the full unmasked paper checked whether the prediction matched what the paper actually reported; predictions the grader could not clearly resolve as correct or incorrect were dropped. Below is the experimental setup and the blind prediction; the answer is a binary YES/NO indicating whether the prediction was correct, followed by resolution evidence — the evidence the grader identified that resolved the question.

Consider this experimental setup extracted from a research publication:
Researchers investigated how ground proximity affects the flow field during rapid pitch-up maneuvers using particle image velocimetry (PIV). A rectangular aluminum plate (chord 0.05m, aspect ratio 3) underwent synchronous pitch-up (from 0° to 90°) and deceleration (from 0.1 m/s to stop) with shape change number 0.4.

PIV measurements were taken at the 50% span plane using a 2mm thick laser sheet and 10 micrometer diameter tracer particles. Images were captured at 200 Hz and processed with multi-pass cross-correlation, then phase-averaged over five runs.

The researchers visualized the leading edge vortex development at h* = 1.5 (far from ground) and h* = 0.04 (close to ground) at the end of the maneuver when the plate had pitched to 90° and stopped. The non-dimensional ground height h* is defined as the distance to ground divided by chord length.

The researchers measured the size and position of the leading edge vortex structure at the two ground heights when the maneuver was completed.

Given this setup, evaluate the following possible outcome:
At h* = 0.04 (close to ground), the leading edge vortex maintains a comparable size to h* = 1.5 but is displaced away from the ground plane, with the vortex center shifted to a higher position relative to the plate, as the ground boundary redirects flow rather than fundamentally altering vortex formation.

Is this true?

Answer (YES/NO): NO